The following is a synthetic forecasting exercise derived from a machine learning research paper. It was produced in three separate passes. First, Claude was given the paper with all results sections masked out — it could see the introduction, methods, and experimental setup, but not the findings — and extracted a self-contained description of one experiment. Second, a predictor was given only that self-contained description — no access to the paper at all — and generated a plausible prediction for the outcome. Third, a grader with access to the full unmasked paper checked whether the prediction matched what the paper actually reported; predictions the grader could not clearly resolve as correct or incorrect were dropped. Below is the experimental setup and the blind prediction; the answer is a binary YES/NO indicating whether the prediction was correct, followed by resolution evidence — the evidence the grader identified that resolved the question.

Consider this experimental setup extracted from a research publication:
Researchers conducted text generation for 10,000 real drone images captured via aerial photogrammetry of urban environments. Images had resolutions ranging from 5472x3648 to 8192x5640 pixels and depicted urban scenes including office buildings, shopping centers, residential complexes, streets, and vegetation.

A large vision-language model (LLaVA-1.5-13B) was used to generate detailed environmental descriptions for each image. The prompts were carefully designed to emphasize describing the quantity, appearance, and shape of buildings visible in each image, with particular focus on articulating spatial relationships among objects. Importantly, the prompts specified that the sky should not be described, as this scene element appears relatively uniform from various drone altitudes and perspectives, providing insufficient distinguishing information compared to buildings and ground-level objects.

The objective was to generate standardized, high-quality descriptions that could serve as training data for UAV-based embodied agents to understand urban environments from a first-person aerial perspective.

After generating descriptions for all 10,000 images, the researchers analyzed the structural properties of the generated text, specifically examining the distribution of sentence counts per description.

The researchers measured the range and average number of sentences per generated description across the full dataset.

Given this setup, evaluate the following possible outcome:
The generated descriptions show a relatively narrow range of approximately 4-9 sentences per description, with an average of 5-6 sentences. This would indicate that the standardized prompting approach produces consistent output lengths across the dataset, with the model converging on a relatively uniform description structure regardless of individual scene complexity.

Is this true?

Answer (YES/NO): NO